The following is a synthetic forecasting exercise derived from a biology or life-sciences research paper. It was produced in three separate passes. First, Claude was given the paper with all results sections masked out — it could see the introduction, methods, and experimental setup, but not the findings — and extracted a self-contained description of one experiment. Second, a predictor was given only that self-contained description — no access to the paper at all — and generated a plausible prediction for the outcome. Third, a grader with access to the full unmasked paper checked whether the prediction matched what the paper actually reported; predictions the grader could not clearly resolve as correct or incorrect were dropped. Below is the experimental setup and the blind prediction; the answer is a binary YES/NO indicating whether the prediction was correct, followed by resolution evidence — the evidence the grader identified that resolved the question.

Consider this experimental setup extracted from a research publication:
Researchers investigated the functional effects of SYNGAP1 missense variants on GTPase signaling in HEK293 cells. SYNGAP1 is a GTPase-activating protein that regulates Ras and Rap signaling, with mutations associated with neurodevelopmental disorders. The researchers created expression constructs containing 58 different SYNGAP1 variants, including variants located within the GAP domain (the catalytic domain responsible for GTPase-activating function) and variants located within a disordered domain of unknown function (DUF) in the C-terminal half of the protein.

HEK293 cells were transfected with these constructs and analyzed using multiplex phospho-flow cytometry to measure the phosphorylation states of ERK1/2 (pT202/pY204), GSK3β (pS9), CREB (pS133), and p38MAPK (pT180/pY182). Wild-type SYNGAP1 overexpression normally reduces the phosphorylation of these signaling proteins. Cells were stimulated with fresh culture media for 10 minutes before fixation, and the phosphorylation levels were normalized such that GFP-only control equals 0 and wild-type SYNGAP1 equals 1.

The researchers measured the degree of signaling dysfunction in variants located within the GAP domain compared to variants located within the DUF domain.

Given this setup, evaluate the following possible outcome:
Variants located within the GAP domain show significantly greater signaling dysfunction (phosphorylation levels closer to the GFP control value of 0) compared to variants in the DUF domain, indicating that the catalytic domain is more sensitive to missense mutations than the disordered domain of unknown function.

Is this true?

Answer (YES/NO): NO